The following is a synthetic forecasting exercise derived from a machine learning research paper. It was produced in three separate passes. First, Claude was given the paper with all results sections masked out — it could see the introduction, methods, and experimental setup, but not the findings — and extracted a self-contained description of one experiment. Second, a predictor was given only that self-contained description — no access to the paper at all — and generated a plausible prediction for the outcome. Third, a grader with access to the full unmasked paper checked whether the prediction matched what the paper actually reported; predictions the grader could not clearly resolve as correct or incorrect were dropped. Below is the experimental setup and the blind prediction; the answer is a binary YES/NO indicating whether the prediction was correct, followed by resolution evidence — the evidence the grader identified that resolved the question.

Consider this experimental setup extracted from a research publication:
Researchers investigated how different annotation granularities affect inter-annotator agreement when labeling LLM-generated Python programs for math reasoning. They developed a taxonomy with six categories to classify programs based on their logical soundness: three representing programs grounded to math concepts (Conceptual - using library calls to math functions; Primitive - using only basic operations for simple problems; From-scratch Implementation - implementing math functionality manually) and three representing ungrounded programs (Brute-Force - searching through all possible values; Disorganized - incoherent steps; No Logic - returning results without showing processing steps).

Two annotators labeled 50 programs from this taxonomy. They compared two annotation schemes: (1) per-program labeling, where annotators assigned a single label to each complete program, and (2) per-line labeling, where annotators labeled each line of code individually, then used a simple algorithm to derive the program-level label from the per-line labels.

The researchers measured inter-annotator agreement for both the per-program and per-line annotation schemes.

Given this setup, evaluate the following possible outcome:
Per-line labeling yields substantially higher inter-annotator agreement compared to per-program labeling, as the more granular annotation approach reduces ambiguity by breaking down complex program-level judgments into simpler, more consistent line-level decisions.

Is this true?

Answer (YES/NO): YES